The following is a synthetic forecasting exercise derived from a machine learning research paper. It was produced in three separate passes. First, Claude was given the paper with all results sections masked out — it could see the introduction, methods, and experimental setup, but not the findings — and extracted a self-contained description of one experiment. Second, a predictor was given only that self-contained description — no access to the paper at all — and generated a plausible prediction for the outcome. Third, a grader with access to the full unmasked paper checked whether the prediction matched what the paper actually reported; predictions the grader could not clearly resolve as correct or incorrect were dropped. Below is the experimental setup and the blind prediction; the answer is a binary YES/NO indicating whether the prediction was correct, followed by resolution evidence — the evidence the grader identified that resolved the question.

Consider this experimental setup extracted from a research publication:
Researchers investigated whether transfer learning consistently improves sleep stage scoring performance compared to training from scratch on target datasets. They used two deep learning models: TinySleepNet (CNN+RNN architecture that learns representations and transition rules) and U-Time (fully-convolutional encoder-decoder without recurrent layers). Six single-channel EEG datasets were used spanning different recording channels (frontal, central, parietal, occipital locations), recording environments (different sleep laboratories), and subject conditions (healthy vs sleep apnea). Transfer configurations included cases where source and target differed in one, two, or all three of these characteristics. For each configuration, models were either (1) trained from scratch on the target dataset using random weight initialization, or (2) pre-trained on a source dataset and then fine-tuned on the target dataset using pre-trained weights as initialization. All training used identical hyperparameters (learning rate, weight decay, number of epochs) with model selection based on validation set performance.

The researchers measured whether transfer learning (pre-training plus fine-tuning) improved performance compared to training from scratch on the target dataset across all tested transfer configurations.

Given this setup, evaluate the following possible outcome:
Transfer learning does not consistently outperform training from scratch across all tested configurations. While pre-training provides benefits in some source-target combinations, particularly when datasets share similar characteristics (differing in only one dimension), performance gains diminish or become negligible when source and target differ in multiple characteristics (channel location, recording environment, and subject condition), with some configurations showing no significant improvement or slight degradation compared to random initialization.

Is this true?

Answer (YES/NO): NO